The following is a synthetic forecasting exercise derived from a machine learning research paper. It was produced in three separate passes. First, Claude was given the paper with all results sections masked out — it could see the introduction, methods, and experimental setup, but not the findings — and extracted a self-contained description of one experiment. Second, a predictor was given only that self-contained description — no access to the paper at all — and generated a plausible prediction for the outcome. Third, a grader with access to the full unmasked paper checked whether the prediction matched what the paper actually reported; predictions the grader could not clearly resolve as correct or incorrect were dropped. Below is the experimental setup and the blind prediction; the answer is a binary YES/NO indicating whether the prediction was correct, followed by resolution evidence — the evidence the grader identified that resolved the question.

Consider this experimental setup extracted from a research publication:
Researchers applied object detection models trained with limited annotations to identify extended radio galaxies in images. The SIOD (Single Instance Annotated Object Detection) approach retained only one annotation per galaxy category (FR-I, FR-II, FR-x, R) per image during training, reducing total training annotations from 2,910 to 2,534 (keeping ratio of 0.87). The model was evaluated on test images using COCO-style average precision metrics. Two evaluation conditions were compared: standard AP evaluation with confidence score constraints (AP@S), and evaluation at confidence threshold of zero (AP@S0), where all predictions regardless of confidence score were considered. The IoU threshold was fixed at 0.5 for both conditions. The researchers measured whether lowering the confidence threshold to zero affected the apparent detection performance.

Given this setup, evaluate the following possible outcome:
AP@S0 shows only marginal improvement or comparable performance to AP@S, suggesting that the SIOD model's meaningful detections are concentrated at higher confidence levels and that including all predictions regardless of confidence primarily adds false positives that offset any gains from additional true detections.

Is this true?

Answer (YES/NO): NO